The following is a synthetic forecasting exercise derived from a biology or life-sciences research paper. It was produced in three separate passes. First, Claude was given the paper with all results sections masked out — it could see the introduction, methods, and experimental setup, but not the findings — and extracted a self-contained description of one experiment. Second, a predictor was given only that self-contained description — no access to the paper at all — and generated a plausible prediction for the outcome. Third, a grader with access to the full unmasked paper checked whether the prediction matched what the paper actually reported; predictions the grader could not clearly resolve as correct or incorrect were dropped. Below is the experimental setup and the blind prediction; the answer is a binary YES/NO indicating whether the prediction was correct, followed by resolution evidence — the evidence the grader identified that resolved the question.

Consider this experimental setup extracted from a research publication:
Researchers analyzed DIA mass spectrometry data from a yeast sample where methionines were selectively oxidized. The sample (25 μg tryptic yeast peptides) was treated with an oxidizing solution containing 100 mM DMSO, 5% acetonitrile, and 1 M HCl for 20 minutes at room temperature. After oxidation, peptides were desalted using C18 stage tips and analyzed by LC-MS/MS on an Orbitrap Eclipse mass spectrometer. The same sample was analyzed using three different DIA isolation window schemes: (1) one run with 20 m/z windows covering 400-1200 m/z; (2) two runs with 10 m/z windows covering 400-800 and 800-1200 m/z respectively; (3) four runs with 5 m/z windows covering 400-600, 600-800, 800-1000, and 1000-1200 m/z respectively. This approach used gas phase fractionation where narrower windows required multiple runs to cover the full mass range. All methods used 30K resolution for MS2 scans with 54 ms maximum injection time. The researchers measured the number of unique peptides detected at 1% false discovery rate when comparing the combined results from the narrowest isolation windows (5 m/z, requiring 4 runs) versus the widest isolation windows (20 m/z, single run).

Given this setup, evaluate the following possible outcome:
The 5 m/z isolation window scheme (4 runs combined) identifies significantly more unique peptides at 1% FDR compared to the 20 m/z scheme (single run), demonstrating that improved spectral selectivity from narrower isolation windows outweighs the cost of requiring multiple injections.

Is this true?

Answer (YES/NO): YES